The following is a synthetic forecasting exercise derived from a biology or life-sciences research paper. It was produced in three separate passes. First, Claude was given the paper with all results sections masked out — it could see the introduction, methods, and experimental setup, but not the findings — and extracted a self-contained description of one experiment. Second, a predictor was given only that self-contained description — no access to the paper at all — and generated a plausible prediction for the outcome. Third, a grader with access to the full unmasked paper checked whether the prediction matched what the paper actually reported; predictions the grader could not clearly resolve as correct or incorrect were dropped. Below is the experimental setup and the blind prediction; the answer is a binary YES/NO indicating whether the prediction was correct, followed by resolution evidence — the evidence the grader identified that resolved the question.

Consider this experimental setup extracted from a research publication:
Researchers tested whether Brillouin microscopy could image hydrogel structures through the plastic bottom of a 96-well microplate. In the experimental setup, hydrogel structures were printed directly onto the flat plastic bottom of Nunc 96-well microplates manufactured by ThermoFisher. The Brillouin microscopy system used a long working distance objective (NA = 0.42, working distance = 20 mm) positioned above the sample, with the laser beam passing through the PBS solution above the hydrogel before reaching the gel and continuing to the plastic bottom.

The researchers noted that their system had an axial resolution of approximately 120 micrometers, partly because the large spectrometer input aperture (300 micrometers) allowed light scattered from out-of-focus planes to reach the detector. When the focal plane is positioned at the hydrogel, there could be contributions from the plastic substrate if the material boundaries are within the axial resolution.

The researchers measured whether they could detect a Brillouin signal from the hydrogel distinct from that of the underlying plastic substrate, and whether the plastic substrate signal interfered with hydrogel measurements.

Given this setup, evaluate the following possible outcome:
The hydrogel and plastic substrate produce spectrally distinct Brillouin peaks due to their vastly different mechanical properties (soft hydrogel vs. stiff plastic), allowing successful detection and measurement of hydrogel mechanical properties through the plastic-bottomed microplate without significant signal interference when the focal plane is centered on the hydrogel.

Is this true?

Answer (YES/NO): YES